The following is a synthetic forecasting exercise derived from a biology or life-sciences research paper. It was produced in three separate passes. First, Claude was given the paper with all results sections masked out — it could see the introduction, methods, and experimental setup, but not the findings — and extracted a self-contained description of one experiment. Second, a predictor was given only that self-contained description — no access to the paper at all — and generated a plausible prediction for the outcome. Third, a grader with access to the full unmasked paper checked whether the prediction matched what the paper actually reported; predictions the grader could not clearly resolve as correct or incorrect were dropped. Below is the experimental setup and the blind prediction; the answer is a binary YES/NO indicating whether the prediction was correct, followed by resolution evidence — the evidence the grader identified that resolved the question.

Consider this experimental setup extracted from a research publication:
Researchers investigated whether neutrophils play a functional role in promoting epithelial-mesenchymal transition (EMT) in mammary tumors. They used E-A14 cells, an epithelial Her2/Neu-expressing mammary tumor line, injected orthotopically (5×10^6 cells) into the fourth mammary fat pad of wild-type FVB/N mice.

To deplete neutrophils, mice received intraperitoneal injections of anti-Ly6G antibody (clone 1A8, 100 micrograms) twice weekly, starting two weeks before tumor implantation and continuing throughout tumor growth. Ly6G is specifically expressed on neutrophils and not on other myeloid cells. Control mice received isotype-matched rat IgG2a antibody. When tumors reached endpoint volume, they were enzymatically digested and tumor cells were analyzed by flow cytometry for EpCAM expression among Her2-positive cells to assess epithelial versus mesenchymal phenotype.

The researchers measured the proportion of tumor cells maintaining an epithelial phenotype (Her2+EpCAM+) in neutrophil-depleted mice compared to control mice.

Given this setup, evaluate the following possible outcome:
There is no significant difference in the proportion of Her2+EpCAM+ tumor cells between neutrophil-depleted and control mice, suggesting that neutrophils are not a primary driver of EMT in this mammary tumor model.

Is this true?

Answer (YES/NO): NO